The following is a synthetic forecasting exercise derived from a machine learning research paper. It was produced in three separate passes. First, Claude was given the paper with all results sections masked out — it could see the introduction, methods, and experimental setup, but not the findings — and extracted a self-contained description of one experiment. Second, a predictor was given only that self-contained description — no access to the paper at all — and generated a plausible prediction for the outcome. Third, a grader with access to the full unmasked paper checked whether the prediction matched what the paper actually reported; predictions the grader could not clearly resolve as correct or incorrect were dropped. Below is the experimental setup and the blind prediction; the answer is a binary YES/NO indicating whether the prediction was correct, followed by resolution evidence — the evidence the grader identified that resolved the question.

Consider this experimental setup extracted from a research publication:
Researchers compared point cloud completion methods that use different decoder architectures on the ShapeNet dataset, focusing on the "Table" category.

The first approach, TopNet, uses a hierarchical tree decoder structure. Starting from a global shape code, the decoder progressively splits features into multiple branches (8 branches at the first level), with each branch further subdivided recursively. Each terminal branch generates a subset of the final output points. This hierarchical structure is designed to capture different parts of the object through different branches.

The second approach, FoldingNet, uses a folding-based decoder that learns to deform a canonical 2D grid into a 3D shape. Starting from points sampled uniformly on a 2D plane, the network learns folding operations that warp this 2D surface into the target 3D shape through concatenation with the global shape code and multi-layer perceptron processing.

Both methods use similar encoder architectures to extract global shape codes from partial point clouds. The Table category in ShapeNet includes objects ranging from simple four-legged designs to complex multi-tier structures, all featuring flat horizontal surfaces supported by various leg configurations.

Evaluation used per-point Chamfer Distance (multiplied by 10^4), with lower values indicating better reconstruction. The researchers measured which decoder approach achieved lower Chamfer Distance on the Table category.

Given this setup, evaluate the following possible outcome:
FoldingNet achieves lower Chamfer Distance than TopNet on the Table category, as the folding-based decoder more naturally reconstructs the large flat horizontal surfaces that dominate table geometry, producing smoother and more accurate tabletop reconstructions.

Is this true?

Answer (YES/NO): NO